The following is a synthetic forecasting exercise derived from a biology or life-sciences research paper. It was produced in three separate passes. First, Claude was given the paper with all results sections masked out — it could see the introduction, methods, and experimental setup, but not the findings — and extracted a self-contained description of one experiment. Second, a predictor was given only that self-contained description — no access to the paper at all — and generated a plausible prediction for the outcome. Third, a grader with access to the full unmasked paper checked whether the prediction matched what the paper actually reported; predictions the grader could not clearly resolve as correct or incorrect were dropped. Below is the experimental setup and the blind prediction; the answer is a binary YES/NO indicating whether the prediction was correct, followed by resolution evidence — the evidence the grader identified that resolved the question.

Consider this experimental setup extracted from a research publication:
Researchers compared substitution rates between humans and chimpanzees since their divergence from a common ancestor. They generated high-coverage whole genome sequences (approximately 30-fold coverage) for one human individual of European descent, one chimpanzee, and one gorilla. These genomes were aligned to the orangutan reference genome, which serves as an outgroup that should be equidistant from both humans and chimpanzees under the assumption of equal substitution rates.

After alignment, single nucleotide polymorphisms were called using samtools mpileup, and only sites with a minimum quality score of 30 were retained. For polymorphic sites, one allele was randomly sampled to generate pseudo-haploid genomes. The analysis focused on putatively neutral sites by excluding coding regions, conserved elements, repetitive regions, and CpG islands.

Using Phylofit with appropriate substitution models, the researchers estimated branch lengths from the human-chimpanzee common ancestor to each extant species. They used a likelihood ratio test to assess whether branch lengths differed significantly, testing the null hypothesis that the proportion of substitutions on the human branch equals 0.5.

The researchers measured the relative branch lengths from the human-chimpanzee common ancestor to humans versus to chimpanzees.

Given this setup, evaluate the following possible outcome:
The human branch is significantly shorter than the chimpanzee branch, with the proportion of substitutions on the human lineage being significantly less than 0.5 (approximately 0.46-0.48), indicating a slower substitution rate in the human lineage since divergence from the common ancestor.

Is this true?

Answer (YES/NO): NO